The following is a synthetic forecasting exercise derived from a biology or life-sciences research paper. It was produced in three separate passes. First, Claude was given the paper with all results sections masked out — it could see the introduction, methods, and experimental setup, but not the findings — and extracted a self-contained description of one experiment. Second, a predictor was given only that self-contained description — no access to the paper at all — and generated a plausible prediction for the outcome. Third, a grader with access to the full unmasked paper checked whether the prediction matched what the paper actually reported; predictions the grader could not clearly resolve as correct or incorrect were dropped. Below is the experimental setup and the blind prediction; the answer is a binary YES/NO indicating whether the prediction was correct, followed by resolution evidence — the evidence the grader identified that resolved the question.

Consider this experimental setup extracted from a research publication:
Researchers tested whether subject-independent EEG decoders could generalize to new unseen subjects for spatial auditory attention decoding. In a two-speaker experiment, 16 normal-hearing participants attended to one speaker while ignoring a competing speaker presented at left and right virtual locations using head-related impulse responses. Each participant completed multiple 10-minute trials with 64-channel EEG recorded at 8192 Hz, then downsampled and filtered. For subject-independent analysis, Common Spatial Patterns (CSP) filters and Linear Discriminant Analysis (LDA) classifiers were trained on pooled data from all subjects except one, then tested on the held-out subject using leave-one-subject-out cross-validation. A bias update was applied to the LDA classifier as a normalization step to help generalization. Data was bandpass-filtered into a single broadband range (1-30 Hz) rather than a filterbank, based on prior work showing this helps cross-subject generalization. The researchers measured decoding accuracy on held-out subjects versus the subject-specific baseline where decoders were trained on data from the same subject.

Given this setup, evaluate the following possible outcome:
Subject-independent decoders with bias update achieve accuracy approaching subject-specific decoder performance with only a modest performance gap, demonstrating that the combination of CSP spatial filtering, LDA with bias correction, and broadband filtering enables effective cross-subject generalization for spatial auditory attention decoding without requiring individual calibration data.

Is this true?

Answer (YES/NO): NO